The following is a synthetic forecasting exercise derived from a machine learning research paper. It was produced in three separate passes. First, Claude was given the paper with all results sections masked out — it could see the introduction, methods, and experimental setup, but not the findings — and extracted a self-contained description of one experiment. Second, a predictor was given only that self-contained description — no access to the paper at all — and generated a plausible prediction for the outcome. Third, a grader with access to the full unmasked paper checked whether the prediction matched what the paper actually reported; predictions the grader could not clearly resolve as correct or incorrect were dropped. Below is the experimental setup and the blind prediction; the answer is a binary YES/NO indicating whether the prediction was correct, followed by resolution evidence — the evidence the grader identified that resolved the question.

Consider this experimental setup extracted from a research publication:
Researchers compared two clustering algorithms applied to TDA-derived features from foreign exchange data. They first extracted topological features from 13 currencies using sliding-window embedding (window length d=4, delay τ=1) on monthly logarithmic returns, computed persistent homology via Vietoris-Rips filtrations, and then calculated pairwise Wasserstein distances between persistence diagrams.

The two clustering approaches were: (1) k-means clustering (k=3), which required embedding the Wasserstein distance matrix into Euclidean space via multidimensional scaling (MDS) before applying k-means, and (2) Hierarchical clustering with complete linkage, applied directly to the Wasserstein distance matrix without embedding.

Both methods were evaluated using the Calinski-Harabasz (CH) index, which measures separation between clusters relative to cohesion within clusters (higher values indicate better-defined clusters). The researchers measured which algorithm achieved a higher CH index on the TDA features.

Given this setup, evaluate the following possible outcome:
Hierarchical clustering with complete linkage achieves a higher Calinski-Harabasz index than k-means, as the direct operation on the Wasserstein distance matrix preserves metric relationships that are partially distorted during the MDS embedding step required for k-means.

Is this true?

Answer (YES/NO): YES